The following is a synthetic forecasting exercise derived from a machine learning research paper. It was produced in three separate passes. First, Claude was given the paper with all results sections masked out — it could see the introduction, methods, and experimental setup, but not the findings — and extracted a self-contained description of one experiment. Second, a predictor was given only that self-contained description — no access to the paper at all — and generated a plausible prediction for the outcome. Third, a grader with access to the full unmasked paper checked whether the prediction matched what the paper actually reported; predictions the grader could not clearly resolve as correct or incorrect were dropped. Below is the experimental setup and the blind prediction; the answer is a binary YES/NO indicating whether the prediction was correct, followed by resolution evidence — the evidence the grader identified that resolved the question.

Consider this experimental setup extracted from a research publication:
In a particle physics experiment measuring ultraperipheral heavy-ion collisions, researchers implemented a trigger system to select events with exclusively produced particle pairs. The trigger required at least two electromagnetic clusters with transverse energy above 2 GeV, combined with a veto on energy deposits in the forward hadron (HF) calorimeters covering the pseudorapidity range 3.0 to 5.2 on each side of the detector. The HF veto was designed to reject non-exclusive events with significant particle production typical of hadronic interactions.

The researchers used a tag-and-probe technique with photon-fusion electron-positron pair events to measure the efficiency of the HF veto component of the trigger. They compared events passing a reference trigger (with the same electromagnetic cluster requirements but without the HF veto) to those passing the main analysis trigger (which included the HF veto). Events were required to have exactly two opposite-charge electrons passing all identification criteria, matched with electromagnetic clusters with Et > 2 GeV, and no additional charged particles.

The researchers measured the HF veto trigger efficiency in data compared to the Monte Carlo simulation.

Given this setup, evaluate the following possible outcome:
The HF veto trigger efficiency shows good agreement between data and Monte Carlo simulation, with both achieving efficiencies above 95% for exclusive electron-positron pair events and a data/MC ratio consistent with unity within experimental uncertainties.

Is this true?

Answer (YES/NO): NO